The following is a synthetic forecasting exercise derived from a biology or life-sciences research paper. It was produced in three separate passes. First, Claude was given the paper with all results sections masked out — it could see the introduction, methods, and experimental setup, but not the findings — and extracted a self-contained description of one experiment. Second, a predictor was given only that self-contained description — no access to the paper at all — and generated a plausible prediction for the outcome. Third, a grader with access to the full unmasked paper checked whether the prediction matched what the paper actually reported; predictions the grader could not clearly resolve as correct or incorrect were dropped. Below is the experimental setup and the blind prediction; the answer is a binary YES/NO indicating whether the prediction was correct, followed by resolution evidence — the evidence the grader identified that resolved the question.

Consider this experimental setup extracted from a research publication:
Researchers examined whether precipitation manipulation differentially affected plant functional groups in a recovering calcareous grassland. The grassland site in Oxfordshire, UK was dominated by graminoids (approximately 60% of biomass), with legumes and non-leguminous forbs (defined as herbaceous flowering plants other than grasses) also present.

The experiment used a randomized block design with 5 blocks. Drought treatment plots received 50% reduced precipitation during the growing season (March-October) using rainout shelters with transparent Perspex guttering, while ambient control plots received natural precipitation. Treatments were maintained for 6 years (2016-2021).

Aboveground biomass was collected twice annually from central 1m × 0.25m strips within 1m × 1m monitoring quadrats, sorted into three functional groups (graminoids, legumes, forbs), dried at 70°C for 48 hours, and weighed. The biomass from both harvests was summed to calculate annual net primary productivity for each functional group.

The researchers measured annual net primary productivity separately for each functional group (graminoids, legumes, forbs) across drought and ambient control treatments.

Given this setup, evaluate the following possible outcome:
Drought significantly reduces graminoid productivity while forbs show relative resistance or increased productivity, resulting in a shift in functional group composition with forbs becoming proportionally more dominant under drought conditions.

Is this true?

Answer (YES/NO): NO